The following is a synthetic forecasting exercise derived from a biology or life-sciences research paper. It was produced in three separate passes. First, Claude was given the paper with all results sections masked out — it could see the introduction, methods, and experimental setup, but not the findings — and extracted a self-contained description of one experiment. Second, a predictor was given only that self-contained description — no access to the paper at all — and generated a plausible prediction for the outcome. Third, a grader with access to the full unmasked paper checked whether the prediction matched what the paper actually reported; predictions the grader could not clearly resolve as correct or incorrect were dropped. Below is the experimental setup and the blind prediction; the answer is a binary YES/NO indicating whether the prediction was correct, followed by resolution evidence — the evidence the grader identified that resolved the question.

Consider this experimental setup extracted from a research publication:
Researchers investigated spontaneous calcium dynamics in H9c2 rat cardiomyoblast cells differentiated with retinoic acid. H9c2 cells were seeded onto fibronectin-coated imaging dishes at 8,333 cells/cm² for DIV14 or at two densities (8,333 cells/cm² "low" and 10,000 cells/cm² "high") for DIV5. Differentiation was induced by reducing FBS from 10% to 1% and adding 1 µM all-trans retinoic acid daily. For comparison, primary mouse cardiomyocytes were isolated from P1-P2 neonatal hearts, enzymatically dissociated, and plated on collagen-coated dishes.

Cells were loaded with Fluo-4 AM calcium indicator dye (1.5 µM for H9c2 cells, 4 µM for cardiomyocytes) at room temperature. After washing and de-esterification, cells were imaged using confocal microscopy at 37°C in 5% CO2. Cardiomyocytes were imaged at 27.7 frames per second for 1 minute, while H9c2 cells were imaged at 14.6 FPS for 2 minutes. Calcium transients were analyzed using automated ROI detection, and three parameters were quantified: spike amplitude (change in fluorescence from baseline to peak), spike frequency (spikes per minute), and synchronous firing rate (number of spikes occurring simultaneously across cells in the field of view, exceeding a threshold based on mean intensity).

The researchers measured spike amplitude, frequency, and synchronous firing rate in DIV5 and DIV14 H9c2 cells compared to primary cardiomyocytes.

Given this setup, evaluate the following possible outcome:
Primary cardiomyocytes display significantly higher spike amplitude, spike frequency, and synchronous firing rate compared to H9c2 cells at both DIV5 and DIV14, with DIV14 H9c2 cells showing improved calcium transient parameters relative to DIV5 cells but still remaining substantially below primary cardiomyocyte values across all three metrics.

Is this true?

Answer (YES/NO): NO